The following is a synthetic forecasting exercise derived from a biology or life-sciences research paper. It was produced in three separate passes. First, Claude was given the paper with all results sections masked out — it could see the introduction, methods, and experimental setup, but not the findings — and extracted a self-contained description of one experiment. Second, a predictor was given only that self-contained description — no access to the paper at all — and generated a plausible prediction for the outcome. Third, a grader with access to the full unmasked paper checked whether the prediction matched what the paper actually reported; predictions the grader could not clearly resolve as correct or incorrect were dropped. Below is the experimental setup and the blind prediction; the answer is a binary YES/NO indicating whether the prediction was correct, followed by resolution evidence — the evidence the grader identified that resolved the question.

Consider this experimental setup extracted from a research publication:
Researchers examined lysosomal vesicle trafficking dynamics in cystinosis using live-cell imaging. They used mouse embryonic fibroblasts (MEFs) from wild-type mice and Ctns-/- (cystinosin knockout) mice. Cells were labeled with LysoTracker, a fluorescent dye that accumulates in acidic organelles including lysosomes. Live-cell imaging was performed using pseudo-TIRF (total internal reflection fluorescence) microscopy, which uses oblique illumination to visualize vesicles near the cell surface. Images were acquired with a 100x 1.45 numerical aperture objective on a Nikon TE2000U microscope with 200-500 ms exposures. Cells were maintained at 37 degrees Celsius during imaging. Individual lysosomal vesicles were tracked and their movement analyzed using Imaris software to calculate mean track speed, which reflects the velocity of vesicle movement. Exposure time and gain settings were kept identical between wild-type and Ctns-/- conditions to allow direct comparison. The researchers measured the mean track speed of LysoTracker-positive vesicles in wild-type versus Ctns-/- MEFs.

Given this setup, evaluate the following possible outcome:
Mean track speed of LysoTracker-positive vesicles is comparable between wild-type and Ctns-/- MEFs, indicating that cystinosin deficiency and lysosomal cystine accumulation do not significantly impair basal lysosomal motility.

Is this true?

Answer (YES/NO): NO